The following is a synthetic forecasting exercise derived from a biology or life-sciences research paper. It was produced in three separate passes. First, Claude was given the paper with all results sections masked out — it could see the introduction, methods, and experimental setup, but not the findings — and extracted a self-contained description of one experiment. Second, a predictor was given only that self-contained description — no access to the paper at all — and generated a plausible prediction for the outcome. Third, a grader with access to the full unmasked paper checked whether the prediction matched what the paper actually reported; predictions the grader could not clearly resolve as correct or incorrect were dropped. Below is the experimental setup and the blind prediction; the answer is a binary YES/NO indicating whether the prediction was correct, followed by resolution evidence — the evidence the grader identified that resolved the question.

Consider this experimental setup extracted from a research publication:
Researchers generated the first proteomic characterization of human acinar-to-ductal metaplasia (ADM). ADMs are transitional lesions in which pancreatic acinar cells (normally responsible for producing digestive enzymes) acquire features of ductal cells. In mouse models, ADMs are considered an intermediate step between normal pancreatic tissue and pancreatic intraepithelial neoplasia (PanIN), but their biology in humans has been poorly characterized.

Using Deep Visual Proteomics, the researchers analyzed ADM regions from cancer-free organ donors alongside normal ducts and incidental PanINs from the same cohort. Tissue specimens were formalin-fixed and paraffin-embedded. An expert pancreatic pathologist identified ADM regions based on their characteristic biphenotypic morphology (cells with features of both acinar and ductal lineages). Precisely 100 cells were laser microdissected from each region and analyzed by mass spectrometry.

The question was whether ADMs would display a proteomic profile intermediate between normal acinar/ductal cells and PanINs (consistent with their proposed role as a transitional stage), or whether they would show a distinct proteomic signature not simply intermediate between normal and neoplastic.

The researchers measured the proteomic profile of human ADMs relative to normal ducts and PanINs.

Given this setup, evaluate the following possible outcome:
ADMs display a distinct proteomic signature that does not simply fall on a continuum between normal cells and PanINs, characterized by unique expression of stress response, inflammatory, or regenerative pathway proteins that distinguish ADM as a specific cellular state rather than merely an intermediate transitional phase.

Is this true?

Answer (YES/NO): NO